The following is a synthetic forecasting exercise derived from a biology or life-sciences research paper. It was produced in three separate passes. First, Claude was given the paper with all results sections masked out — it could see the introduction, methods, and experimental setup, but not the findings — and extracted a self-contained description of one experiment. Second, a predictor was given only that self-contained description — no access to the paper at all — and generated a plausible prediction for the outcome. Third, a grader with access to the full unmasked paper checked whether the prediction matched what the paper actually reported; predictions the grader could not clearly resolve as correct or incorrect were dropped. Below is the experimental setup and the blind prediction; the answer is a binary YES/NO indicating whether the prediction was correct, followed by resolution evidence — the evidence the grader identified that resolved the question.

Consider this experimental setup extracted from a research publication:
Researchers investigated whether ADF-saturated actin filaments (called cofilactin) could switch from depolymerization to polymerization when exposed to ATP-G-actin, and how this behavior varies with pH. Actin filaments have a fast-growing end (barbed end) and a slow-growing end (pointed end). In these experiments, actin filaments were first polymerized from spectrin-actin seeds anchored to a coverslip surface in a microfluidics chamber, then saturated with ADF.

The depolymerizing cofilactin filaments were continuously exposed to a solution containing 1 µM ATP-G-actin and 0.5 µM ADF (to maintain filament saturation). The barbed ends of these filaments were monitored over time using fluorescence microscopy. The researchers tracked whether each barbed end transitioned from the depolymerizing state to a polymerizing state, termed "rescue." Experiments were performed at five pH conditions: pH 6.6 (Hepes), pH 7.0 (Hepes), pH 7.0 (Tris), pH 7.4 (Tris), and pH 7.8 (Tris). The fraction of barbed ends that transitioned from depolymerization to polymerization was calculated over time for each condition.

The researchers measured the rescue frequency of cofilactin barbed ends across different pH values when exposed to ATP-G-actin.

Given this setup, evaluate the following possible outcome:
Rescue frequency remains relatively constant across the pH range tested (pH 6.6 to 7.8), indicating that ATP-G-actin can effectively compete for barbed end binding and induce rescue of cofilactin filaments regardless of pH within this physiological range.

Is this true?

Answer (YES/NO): NO